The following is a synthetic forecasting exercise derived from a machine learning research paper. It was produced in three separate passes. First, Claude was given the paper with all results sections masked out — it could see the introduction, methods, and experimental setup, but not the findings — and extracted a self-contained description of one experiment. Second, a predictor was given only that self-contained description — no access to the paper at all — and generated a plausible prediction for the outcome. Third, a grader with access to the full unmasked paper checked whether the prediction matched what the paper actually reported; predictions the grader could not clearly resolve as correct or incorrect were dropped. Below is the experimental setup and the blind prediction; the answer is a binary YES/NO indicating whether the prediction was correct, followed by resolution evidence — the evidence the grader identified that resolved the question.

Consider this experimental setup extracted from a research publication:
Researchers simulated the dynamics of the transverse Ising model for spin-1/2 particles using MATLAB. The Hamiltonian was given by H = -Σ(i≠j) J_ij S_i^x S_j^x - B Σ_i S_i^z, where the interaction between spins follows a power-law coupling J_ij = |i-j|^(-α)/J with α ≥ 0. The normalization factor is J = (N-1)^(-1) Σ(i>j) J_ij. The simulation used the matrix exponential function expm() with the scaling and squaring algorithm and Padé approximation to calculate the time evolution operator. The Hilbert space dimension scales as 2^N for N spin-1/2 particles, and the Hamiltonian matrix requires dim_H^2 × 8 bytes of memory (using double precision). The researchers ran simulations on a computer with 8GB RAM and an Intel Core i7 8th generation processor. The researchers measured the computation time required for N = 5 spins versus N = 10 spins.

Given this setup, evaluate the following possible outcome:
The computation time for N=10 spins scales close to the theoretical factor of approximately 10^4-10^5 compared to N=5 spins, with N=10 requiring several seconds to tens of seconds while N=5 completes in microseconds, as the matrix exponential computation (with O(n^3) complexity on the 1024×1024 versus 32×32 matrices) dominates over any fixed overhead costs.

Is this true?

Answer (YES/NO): NO